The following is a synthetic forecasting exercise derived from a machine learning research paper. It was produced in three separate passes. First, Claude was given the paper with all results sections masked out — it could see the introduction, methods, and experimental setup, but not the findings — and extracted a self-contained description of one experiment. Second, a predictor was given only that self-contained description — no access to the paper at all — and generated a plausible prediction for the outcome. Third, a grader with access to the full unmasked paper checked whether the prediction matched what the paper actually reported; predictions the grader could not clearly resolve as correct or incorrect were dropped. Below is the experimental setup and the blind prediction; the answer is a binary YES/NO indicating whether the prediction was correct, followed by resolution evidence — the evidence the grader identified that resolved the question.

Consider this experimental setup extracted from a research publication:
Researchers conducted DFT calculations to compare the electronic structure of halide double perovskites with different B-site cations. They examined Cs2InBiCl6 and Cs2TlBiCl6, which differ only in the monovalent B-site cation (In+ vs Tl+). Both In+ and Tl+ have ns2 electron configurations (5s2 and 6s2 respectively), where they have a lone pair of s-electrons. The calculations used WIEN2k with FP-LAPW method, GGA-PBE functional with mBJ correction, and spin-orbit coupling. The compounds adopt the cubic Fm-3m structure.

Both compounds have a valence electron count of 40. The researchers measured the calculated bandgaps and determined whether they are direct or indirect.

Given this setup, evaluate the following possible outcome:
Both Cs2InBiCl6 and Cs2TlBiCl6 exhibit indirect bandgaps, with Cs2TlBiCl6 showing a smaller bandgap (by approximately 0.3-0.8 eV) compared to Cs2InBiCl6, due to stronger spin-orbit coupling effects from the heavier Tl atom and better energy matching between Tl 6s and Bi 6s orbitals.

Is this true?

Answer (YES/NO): NO